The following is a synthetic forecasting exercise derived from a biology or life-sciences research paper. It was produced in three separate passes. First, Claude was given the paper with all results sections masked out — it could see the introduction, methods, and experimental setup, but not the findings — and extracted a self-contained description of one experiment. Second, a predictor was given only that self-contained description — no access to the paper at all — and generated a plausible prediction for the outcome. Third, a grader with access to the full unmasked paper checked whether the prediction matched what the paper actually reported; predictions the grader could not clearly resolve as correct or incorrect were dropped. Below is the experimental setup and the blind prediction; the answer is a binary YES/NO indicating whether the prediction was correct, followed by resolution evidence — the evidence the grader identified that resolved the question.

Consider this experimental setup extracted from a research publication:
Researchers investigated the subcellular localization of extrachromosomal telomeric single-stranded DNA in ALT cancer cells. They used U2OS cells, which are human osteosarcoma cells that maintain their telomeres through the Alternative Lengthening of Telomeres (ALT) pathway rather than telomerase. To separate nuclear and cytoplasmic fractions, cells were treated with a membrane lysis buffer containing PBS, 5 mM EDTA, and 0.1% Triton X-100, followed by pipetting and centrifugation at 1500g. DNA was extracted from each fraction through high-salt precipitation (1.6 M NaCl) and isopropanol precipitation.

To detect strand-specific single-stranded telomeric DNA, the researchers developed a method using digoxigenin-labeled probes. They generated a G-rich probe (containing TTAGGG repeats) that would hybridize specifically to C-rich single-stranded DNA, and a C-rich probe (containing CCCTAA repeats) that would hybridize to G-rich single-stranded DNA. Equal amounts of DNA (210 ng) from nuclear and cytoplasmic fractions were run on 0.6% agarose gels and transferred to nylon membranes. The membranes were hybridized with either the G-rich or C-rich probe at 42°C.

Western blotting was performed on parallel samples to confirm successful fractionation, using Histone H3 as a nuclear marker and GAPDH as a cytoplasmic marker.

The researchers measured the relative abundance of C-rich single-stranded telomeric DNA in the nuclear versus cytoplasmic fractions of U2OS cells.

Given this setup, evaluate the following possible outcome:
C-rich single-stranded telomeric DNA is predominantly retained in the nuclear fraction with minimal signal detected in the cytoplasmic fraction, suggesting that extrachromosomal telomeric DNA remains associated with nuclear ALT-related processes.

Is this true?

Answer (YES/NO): NO